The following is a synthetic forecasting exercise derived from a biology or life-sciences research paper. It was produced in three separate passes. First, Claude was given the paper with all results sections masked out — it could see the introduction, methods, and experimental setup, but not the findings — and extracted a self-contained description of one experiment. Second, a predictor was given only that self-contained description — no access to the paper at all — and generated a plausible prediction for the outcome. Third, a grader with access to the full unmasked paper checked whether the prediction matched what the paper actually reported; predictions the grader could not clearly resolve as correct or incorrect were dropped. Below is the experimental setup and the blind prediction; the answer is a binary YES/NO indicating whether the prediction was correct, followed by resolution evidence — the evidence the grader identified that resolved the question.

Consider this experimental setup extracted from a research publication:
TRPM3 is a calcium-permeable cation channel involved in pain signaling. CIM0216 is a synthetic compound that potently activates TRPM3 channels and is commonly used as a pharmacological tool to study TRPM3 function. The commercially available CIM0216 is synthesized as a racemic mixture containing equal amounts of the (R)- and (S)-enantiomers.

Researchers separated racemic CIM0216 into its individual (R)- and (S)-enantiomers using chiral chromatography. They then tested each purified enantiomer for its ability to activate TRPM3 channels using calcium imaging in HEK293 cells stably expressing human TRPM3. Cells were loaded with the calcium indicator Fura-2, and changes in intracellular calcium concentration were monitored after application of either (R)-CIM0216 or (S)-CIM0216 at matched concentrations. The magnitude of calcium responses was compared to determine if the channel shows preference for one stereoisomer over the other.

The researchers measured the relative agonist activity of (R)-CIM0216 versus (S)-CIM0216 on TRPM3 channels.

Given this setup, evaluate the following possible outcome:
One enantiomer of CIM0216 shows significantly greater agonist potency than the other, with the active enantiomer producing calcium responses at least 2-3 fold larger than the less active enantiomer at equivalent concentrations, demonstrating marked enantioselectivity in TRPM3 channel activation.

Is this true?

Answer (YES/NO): YES